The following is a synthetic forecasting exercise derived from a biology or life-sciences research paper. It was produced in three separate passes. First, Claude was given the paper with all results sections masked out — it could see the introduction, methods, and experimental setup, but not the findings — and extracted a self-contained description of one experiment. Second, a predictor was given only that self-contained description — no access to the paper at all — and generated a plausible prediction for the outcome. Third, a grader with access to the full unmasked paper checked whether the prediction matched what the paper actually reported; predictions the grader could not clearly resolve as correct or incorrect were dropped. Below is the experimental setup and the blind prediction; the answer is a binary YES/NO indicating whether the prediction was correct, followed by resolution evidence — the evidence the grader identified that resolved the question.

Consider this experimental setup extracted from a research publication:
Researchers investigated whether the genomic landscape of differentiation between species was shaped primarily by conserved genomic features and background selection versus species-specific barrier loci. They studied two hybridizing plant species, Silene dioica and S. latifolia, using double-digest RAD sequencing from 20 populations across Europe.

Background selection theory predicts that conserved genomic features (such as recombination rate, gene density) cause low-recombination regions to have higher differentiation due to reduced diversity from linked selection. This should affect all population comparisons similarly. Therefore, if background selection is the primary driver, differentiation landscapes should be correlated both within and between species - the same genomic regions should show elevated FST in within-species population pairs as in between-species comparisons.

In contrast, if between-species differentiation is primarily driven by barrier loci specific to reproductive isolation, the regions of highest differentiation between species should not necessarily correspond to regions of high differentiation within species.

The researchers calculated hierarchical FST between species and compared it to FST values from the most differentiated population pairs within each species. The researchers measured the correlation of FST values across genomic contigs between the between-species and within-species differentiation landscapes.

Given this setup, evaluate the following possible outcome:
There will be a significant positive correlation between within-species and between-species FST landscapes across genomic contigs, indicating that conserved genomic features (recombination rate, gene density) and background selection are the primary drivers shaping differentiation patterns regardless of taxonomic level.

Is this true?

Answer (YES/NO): NO